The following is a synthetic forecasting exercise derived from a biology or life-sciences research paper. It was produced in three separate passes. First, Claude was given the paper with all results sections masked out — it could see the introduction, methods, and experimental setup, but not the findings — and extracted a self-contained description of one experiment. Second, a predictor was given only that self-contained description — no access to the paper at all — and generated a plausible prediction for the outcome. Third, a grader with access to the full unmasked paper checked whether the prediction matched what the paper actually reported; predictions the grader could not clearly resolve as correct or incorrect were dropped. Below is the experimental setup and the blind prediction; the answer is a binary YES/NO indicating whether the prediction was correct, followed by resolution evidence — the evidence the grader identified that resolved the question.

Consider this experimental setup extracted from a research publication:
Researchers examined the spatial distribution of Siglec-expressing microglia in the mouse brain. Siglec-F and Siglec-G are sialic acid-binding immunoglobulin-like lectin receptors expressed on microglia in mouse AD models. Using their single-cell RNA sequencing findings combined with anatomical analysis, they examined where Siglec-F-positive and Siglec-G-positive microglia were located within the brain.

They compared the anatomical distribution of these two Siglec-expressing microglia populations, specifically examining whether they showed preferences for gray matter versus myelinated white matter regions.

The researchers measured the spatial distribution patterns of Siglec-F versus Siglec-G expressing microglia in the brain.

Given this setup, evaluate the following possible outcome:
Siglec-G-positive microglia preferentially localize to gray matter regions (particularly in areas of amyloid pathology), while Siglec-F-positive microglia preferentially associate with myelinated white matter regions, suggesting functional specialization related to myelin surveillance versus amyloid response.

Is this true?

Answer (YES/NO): NO